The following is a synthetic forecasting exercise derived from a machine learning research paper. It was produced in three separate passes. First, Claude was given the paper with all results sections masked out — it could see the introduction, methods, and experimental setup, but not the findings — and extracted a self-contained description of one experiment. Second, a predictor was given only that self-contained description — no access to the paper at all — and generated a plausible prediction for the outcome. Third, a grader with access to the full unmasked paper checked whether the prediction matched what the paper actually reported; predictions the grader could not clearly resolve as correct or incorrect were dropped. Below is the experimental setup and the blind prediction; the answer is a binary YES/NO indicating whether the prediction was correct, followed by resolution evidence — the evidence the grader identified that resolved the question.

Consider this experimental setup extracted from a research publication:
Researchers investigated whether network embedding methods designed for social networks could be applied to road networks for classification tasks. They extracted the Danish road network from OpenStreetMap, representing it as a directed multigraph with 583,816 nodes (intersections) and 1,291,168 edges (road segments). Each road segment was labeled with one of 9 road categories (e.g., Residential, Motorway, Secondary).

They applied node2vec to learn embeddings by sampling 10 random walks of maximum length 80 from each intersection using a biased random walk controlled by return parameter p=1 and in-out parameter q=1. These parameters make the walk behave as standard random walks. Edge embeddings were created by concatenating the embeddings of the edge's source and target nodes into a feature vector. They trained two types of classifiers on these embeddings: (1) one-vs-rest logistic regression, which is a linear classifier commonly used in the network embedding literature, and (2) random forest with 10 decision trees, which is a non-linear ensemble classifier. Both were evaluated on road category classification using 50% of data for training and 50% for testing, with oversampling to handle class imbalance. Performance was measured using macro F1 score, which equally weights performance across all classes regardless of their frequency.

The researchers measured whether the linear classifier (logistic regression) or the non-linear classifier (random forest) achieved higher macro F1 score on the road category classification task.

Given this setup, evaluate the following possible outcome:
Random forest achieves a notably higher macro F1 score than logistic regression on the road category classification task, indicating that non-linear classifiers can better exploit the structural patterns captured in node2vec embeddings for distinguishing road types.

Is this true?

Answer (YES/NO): YES